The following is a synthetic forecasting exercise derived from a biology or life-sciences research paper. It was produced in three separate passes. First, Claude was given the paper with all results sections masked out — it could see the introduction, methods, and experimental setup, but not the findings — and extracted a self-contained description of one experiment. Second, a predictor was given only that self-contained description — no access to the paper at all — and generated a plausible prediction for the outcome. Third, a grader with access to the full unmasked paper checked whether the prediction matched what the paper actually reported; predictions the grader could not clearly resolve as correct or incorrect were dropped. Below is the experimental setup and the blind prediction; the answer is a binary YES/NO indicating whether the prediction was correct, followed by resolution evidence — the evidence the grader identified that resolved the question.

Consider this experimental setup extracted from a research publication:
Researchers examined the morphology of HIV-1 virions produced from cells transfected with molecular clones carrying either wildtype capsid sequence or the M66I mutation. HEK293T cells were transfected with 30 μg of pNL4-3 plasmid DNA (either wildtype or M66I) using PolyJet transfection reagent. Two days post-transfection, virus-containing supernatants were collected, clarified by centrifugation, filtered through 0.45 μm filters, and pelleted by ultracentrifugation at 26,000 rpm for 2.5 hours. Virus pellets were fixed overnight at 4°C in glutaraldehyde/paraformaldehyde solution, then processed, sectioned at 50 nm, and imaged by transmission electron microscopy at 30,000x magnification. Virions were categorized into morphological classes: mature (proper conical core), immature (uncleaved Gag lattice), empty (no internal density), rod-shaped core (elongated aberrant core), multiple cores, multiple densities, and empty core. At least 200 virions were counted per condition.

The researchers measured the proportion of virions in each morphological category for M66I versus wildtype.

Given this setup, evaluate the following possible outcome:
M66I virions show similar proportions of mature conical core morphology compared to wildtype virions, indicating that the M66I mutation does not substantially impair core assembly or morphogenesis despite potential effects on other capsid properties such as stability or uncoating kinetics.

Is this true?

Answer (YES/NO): NO